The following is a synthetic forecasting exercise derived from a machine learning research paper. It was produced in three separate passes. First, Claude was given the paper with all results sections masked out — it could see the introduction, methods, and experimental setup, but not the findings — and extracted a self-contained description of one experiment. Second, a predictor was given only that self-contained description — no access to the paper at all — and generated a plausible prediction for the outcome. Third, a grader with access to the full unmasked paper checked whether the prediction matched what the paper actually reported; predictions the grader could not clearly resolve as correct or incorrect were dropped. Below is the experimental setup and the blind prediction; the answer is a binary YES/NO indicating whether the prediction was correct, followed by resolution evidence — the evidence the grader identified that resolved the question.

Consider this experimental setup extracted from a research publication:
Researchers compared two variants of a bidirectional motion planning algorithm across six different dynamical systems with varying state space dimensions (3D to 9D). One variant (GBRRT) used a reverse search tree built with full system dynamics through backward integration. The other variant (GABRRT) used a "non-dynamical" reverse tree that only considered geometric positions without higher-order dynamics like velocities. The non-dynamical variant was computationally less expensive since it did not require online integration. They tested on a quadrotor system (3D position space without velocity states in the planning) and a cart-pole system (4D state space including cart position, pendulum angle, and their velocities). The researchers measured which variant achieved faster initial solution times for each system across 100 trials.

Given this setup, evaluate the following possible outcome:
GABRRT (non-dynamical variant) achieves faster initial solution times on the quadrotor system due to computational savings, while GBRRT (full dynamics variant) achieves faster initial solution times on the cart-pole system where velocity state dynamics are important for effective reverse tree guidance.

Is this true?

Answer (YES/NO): YES